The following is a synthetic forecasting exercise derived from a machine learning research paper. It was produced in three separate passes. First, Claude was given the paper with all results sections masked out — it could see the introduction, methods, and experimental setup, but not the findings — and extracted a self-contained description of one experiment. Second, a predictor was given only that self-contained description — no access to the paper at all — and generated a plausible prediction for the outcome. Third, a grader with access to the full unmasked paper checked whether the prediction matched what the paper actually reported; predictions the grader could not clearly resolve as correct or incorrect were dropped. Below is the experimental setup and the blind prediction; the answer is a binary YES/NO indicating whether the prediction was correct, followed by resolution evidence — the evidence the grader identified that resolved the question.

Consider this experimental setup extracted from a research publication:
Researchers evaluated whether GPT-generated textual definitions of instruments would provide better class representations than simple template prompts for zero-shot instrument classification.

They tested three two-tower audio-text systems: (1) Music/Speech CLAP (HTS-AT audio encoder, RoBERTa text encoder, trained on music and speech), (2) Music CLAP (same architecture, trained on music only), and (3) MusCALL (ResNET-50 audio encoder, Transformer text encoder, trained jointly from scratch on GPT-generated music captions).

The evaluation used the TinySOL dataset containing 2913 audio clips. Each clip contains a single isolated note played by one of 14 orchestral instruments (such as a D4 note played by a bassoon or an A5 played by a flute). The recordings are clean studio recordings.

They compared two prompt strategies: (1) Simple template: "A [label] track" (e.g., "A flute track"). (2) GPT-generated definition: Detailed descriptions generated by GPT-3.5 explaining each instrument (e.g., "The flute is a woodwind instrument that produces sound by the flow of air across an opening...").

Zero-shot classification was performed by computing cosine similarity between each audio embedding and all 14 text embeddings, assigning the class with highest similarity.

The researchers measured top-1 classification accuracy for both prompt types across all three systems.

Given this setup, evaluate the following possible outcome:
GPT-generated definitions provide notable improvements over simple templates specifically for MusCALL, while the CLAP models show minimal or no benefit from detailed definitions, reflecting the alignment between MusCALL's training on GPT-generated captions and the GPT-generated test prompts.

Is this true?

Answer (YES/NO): NO